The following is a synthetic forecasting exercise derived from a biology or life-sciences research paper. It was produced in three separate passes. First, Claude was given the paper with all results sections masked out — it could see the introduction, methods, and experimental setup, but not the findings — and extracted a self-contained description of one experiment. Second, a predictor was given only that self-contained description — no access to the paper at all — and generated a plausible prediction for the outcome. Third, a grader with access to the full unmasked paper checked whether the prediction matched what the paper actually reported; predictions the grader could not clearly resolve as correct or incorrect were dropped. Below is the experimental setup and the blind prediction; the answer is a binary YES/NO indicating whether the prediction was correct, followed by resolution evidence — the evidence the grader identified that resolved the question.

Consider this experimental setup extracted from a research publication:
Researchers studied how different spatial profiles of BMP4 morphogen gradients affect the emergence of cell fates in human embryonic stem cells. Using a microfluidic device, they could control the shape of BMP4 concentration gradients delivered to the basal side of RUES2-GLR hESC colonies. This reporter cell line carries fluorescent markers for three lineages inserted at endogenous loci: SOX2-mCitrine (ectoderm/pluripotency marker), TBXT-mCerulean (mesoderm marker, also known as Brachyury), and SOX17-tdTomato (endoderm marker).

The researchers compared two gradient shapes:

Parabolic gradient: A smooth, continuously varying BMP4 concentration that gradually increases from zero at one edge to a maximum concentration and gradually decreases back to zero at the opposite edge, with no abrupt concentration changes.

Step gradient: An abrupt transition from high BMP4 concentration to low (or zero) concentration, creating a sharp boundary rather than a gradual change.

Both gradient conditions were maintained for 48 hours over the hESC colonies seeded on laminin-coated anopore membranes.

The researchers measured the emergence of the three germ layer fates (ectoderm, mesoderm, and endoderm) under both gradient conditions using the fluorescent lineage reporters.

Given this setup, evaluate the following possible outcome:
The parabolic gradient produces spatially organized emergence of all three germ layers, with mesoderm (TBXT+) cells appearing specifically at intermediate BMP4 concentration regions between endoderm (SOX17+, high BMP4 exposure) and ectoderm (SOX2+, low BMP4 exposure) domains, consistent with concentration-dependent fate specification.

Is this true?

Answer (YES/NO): NO